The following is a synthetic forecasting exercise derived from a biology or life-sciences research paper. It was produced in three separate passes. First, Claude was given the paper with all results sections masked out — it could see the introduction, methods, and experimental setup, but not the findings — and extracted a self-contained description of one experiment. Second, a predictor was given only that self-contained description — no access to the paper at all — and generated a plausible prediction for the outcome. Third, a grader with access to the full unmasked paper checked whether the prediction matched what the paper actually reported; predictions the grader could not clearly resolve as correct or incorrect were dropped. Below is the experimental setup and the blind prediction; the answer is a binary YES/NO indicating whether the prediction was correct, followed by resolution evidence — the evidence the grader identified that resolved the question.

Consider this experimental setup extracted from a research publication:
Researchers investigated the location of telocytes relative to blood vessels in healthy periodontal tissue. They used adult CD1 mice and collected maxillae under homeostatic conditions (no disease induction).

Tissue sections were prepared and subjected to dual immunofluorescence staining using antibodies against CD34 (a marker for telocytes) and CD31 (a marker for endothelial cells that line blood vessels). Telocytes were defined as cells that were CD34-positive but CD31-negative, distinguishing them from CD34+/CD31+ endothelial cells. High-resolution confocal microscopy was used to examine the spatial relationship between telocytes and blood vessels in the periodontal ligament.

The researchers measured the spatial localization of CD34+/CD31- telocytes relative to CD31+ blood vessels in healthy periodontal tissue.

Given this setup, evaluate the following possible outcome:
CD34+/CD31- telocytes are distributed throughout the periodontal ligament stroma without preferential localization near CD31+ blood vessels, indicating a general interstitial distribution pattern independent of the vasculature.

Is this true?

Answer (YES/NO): NO